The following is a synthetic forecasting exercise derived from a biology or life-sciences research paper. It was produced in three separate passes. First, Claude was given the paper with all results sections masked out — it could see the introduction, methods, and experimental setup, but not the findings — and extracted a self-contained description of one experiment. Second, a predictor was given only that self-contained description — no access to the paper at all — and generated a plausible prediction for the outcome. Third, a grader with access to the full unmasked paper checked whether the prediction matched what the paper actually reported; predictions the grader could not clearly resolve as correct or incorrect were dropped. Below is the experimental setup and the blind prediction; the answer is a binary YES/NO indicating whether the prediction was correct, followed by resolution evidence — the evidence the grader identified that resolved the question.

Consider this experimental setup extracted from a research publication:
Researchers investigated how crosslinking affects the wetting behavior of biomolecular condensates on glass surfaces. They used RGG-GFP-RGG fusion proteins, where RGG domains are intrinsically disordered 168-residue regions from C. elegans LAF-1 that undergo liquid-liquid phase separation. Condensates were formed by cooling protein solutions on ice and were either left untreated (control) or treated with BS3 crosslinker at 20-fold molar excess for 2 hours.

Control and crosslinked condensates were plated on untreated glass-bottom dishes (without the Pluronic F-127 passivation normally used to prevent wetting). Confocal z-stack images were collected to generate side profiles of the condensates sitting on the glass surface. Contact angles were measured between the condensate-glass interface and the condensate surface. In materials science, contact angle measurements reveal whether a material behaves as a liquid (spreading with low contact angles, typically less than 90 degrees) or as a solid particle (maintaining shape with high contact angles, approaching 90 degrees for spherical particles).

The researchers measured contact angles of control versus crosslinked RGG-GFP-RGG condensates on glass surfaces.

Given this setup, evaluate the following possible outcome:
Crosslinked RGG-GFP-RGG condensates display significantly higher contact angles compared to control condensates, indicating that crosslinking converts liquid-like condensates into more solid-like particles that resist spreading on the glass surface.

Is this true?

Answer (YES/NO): YES